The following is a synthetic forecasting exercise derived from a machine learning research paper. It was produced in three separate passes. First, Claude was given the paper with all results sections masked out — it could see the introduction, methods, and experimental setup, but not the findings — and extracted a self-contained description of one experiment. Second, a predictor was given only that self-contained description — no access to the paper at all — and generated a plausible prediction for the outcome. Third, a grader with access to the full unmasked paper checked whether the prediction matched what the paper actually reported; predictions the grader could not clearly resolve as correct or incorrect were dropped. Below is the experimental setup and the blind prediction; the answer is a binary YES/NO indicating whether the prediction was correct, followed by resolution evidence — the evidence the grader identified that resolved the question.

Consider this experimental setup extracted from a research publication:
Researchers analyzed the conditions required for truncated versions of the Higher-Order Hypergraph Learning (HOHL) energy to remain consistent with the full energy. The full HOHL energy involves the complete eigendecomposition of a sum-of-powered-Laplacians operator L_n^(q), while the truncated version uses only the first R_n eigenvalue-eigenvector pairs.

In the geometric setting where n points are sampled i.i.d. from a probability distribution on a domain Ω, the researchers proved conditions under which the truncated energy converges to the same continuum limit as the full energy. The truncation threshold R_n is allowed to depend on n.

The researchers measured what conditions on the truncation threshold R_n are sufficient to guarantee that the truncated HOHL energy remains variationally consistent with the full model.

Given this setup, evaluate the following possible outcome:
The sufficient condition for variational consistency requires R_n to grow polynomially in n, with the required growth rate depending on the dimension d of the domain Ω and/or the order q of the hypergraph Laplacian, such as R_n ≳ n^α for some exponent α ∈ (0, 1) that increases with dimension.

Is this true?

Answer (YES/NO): NO